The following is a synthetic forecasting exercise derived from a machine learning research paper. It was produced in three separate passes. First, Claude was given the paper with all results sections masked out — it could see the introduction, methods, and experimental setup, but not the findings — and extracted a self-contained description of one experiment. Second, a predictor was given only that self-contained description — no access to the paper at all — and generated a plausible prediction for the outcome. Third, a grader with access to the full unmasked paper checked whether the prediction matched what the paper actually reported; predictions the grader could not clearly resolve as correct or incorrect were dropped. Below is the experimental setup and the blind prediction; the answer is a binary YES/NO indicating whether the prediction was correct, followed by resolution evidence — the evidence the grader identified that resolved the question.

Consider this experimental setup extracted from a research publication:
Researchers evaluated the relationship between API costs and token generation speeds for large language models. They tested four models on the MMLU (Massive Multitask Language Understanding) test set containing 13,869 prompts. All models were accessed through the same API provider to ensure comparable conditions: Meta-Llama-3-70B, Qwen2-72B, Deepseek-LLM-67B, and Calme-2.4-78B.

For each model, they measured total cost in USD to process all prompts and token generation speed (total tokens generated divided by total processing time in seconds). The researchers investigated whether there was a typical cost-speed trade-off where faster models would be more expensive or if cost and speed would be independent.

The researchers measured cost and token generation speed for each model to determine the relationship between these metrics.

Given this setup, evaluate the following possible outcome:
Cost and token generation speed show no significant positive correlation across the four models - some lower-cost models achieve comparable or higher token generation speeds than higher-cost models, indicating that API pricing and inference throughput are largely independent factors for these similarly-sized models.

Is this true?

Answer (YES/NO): YES